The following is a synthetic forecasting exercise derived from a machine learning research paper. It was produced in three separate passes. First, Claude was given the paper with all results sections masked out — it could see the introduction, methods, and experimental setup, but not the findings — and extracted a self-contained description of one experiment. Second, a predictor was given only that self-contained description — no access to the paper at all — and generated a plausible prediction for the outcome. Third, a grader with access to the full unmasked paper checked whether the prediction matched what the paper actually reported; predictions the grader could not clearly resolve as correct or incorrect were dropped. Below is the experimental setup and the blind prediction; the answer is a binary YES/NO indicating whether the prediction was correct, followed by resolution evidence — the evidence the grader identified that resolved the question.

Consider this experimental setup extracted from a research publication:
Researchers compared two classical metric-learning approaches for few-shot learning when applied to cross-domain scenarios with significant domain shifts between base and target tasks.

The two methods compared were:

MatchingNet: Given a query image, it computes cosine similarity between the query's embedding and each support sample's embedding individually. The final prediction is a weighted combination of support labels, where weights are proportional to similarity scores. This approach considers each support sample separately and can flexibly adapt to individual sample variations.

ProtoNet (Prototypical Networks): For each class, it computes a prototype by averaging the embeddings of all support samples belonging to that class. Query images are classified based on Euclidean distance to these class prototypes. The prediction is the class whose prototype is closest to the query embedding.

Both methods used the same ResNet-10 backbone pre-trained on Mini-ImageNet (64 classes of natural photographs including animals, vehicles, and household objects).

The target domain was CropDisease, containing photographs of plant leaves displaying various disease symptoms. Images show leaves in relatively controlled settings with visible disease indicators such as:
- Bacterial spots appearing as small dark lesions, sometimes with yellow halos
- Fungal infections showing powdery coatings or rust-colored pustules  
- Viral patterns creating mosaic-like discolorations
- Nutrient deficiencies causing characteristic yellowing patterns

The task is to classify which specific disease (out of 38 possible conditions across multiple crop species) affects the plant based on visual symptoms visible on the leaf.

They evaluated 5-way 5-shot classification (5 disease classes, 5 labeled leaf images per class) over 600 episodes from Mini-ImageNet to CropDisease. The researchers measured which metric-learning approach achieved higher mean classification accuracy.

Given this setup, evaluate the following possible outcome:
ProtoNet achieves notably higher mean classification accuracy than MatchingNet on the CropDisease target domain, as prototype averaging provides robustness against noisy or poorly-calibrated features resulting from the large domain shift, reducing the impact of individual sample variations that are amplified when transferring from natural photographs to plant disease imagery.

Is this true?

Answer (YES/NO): YES